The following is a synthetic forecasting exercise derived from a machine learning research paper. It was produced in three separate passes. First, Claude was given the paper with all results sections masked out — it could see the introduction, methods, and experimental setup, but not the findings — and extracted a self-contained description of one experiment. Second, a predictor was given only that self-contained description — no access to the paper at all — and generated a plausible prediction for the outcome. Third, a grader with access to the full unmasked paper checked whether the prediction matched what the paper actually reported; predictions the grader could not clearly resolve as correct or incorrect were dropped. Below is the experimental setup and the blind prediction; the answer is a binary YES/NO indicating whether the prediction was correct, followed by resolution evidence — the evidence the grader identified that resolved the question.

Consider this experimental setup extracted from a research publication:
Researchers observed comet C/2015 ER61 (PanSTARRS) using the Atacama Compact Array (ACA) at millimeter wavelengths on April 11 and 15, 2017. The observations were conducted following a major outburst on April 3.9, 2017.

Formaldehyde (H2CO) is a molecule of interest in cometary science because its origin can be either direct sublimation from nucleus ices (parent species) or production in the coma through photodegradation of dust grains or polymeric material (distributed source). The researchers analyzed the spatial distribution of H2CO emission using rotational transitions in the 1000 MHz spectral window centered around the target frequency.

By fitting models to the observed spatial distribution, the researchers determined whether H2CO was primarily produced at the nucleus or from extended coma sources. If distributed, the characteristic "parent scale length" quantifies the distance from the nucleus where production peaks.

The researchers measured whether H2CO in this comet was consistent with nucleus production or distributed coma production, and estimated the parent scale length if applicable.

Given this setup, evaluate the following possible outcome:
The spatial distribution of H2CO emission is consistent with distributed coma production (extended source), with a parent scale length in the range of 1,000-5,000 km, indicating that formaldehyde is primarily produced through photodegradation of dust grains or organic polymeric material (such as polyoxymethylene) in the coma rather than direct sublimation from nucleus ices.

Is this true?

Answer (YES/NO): YES